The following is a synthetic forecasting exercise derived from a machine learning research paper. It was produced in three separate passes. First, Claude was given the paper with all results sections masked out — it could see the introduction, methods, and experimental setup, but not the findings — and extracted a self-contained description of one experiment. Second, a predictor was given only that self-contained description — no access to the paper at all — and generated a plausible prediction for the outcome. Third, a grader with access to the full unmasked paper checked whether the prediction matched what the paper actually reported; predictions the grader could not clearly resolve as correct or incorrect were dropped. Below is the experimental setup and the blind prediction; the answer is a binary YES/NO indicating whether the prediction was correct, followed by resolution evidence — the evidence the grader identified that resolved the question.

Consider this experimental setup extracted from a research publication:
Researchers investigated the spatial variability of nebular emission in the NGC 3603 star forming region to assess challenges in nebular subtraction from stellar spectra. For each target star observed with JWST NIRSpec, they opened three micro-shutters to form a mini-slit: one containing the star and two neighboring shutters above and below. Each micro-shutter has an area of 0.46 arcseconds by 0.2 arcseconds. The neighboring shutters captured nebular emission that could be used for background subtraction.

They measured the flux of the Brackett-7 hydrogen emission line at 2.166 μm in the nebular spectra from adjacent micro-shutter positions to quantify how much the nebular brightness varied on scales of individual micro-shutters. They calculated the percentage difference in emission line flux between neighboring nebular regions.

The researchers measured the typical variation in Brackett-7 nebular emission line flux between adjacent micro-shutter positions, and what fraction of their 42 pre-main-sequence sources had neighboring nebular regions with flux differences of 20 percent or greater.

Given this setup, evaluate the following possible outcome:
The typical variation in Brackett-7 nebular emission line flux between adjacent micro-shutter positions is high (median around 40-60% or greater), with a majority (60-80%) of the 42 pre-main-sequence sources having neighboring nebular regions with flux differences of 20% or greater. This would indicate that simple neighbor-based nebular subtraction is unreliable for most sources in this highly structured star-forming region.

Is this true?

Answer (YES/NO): NO